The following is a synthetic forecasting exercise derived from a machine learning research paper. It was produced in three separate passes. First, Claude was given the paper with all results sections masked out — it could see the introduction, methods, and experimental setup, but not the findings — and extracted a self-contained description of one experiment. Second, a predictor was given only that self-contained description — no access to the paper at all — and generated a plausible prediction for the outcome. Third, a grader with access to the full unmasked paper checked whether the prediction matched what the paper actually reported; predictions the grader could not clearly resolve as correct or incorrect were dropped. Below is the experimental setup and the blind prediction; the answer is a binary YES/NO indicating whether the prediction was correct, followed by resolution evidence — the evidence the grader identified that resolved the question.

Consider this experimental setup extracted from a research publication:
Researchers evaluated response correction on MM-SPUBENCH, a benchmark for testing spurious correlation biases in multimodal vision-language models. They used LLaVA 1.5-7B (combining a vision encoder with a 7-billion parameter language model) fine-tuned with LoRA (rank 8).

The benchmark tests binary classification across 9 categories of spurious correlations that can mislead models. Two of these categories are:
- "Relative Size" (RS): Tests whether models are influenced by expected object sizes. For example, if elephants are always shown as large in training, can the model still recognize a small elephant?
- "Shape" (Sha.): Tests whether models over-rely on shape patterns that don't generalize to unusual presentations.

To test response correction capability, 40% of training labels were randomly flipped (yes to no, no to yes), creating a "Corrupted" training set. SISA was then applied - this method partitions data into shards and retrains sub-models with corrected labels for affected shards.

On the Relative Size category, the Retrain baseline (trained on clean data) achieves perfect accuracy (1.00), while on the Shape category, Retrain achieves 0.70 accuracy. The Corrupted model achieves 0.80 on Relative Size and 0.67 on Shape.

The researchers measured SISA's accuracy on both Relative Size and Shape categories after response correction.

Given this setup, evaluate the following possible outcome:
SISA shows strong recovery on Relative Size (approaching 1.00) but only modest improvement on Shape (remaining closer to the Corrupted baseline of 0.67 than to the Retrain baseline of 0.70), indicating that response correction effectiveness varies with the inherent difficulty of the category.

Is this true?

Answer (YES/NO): NO